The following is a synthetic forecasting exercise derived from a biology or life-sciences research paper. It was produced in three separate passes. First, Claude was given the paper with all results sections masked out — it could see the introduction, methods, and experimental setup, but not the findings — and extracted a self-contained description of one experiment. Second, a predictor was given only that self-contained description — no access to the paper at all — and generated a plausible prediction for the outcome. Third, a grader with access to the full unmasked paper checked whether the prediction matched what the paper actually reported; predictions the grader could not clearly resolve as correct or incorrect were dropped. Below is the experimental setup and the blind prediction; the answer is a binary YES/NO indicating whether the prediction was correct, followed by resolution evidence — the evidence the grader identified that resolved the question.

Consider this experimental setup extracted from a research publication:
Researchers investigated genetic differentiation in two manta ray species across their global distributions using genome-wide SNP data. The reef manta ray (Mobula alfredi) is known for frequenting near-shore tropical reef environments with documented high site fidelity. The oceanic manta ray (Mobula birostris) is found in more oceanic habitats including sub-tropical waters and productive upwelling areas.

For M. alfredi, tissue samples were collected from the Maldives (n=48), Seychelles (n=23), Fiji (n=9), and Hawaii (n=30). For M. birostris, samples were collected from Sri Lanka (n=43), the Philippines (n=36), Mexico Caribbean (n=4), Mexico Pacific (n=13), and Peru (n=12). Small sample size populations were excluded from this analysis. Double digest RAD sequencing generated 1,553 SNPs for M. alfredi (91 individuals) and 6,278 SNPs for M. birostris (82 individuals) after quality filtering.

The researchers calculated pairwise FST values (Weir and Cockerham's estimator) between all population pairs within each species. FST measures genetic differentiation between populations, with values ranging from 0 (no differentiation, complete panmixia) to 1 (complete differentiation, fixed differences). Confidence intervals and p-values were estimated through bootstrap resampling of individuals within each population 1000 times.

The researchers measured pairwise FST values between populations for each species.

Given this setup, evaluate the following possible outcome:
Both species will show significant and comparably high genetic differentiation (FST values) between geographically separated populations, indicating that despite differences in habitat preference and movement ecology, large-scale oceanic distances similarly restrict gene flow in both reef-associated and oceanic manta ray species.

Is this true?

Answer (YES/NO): NO